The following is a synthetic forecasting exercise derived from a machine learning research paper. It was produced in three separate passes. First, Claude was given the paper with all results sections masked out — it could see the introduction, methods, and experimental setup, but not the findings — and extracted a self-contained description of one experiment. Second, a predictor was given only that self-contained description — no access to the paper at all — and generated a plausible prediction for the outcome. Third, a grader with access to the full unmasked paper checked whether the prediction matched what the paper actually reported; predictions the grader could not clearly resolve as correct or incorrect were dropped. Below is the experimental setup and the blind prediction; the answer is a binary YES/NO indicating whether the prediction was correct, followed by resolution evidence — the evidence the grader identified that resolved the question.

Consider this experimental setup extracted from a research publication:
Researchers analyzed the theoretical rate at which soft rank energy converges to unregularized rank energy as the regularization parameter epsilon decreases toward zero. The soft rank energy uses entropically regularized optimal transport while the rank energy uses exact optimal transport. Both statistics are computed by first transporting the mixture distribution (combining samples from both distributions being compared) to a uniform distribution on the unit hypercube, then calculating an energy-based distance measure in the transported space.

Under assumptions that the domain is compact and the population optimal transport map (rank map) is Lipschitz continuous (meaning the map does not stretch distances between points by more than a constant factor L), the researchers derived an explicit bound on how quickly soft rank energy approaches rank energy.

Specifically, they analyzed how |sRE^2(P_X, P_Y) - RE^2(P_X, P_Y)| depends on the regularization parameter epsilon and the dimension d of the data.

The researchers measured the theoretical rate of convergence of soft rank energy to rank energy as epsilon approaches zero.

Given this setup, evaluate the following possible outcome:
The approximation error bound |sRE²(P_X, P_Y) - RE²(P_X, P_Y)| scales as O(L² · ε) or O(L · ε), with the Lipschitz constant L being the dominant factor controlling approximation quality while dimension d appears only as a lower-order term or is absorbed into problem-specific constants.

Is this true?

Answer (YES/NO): NO